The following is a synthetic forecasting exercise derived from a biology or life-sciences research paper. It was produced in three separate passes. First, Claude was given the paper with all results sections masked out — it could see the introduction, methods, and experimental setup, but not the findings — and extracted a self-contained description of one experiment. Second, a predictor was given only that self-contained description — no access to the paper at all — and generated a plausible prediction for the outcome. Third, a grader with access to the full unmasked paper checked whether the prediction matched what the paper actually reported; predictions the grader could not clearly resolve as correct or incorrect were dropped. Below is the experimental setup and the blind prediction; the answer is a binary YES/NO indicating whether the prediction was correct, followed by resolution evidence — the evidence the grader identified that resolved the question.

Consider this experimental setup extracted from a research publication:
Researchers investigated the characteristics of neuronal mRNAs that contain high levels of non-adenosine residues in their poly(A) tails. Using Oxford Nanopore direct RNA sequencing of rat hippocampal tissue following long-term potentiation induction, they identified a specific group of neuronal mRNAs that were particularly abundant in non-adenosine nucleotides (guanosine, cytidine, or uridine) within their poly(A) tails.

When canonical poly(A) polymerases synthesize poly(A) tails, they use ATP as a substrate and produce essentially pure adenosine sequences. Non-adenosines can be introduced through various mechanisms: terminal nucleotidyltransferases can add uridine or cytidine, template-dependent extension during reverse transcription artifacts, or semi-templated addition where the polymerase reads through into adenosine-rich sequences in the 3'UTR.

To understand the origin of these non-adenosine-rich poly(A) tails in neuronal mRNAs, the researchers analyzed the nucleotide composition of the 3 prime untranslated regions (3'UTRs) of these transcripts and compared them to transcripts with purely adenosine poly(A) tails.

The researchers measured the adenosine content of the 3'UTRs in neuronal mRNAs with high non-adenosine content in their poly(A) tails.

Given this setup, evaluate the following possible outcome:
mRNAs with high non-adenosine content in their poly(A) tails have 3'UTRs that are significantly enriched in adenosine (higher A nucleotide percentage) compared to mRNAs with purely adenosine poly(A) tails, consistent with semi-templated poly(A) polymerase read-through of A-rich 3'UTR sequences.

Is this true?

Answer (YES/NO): YES